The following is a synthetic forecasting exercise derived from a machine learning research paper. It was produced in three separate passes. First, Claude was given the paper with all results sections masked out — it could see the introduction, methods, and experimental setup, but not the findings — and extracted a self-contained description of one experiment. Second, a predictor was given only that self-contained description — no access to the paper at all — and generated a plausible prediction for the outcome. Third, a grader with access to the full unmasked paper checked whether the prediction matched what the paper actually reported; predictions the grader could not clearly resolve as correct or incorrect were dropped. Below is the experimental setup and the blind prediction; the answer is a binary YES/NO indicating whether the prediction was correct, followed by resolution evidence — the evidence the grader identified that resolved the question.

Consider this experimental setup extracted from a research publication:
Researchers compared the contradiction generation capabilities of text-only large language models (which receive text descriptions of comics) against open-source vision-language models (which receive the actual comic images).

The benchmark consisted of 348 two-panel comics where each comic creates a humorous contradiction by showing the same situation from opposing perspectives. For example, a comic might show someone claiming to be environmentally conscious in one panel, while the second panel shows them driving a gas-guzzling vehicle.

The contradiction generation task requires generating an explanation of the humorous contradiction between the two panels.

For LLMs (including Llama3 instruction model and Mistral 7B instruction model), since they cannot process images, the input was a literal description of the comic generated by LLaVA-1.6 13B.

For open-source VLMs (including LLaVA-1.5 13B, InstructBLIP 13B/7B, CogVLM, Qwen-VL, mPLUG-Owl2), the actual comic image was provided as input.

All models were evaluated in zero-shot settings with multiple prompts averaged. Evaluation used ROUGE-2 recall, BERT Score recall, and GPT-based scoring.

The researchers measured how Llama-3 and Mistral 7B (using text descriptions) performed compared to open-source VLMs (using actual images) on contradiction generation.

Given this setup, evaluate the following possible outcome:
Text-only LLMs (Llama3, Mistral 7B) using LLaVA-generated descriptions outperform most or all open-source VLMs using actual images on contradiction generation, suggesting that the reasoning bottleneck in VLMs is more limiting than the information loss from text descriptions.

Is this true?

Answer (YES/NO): NO